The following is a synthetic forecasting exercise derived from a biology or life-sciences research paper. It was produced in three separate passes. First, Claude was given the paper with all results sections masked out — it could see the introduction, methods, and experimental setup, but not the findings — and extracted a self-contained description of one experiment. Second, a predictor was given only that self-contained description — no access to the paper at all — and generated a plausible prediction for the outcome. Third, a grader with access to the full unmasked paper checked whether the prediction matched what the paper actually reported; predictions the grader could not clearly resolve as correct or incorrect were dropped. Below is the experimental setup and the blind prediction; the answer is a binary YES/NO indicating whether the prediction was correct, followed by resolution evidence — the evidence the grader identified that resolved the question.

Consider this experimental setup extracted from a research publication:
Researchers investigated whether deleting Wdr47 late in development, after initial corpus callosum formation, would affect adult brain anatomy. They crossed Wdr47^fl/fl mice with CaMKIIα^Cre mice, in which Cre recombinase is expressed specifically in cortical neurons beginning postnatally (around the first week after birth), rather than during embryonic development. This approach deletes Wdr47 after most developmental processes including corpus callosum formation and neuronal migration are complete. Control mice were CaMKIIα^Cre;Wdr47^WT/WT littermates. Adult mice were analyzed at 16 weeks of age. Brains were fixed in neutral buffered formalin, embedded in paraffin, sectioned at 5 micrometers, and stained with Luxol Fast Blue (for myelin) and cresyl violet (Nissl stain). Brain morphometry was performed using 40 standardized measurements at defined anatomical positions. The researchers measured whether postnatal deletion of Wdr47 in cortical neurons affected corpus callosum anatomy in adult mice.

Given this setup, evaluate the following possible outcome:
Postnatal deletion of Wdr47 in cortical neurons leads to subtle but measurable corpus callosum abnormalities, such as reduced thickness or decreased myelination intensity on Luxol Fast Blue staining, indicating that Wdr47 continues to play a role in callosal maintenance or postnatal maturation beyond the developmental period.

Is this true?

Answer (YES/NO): NO